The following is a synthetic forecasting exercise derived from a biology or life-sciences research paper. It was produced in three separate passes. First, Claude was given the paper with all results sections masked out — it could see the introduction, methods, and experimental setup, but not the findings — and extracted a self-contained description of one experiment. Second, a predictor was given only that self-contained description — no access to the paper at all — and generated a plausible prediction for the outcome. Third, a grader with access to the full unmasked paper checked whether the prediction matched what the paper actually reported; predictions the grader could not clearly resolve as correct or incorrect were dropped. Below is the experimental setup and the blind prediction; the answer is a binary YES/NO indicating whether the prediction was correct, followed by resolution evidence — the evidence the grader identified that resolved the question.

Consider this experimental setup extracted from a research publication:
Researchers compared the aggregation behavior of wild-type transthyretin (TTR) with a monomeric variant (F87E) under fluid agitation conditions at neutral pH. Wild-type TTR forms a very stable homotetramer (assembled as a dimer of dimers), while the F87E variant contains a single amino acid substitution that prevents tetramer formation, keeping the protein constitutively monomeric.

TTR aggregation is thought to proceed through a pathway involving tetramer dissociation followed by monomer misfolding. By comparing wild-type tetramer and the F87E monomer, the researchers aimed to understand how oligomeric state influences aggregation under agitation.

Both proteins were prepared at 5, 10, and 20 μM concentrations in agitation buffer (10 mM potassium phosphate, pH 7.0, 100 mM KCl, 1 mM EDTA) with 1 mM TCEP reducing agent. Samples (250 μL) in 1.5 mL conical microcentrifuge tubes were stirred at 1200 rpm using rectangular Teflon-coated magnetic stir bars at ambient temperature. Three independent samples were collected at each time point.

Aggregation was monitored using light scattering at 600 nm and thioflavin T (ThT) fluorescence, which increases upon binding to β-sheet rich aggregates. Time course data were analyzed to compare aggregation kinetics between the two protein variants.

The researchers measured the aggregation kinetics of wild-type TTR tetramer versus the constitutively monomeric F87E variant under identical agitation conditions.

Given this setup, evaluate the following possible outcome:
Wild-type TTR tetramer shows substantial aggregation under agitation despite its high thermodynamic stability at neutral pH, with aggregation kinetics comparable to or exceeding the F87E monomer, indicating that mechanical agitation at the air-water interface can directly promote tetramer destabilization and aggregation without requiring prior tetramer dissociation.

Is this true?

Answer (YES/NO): NO